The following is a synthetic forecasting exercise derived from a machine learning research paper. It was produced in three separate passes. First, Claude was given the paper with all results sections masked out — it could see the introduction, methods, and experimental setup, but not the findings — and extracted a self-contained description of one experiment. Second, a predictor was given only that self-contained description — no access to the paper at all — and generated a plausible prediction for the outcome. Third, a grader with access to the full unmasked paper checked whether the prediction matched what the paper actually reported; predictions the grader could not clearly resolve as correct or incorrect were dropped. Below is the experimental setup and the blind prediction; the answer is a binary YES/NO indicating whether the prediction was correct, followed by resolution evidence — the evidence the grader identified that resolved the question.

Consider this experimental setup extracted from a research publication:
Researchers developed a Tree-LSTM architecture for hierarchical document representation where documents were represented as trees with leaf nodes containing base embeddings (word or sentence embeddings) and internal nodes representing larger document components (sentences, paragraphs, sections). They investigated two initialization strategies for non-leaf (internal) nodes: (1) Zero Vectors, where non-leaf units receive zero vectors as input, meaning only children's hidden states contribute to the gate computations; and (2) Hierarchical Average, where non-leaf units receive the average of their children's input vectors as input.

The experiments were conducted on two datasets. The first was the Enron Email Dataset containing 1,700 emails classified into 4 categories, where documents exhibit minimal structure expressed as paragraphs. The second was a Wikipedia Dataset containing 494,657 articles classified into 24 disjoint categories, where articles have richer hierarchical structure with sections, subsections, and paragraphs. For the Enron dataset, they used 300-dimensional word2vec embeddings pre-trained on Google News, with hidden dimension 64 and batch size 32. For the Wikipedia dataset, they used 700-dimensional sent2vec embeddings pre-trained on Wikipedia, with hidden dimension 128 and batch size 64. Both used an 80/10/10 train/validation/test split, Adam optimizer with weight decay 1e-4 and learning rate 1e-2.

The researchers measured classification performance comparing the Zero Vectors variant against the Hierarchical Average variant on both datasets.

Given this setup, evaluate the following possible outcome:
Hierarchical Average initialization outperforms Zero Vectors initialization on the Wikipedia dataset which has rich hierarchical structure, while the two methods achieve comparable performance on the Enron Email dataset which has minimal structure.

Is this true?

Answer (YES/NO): NO